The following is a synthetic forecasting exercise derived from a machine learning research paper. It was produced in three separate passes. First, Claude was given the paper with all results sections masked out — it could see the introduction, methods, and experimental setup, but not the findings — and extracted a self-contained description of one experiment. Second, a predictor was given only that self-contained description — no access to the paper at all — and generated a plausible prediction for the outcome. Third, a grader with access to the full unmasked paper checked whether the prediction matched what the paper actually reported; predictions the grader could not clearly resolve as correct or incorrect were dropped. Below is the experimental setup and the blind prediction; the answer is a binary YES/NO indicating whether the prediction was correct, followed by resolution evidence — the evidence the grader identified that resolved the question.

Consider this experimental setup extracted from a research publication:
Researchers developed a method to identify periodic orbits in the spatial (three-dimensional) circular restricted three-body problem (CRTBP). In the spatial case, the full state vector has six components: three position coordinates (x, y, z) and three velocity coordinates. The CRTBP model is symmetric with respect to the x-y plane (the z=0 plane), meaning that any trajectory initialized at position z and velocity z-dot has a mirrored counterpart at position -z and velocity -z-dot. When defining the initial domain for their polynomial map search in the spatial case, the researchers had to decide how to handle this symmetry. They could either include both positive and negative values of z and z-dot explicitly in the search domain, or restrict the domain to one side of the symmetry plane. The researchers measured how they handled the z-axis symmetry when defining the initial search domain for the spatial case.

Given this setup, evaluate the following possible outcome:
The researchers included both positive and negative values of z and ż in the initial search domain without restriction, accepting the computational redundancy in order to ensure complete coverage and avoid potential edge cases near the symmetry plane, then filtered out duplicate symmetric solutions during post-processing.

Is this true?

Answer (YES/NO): NO